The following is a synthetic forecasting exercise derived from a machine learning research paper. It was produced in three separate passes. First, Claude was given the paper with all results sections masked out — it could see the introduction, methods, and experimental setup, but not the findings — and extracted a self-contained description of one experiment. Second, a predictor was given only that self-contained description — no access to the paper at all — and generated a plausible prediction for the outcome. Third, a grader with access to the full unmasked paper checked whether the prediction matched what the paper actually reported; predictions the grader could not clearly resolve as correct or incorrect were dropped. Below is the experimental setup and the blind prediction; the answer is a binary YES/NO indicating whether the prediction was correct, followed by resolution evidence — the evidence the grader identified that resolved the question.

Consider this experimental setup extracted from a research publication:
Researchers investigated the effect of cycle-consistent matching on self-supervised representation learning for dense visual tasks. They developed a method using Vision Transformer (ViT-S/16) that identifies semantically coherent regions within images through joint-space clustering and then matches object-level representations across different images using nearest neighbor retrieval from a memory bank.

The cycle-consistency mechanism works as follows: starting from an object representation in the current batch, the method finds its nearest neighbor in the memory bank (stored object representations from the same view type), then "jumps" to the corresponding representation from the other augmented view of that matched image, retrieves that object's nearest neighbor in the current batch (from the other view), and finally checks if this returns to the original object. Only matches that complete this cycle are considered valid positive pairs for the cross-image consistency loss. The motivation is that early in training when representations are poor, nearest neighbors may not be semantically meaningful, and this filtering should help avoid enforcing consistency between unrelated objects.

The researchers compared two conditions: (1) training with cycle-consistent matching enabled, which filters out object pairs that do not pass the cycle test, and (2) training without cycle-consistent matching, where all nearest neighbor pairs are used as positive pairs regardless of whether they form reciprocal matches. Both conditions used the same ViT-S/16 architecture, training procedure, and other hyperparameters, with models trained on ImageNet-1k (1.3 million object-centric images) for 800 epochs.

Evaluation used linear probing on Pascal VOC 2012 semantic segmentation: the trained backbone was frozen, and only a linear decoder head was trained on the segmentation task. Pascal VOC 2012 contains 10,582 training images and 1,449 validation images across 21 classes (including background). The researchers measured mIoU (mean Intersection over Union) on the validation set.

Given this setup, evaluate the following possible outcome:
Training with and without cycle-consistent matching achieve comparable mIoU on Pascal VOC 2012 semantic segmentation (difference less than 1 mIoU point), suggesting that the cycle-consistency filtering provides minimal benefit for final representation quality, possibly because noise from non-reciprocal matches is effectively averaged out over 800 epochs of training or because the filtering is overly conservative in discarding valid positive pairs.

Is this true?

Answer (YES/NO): NO